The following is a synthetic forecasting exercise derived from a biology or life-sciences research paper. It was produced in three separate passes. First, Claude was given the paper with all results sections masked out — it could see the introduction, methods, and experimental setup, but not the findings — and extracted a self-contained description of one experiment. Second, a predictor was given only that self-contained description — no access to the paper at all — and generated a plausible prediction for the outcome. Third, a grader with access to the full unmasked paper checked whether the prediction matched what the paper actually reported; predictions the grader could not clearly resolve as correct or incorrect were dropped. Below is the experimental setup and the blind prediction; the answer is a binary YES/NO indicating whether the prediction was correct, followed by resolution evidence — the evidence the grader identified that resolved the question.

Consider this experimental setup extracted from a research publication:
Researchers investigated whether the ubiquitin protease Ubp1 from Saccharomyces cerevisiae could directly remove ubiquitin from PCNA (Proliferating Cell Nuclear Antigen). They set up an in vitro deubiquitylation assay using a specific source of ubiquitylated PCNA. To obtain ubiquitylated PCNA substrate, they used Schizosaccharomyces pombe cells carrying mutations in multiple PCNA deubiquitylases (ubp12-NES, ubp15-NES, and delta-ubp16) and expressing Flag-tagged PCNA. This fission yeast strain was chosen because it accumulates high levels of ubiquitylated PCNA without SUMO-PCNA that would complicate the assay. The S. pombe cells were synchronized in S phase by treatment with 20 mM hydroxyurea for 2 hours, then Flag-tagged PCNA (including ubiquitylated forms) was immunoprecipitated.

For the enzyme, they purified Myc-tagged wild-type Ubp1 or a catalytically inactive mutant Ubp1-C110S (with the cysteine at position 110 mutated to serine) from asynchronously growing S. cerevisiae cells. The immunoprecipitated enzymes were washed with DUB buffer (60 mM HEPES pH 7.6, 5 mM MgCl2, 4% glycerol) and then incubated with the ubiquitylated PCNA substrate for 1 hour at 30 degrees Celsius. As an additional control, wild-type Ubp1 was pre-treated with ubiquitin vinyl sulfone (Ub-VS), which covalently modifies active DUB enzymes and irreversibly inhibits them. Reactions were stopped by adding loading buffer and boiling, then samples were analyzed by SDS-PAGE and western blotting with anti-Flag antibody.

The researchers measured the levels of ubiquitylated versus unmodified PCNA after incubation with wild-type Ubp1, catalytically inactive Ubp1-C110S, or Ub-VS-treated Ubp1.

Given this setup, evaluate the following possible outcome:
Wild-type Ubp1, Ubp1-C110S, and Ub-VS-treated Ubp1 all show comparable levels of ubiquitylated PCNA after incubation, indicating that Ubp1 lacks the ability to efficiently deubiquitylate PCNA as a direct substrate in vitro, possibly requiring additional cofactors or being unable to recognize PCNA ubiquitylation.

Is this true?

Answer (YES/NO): NO